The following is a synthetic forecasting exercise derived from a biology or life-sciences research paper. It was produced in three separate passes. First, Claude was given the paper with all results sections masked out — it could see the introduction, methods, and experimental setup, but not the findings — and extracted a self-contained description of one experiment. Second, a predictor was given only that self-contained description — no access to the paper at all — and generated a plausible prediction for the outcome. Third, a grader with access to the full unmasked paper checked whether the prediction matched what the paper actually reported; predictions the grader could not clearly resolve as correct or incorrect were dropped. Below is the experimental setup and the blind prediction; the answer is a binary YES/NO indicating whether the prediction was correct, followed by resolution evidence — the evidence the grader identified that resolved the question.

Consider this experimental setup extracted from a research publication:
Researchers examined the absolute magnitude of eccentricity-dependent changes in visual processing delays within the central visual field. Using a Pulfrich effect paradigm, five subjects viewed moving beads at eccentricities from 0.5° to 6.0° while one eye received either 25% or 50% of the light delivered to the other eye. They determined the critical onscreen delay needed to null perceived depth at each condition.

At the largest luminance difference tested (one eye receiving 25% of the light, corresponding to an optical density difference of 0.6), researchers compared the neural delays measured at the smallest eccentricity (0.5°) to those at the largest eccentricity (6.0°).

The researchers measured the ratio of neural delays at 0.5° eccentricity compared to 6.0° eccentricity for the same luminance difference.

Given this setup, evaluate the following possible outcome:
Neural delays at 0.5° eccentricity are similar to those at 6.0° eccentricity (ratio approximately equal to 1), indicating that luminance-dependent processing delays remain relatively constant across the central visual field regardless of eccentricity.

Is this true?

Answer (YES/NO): NO